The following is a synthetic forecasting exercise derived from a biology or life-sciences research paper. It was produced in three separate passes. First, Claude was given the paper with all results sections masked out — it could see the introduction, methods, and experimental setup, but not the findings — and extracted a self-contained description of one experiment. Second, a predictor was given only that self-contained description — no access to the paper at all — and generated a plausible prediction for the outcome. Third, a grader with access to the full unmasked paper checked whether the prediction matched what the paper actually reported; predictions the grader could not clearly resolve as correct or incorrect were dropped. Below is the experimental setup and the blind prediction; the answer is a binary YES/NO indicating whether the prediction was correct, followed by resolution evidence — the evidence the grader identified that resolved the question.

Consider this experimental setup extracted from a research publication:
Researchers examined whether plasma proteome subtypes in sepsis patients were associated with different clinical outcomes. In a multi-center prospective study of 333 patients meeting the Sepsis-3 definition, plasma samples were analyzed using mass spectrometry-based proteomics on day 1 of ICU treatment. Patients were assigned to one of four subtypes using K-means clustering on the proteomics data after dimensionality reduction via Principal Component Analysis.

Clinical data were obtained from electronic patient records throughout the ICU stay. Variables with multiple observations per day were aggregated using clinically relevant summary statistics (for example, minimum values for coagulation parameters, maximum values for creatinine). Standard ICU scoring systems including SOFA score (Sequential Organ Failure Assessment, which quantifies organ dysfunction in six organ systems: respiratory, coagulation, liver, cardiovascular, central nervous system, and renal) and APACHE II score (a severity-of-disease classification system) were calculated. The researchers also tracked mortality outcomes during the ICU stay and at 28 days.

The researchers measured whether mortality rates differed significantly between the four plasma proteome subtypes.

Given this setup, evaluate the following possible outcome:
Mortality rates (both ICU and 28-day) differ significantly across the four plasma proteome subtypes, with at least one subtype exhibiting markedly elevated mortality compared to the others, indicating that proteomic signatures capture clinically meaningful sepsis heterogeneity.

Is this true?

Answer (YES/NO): YES